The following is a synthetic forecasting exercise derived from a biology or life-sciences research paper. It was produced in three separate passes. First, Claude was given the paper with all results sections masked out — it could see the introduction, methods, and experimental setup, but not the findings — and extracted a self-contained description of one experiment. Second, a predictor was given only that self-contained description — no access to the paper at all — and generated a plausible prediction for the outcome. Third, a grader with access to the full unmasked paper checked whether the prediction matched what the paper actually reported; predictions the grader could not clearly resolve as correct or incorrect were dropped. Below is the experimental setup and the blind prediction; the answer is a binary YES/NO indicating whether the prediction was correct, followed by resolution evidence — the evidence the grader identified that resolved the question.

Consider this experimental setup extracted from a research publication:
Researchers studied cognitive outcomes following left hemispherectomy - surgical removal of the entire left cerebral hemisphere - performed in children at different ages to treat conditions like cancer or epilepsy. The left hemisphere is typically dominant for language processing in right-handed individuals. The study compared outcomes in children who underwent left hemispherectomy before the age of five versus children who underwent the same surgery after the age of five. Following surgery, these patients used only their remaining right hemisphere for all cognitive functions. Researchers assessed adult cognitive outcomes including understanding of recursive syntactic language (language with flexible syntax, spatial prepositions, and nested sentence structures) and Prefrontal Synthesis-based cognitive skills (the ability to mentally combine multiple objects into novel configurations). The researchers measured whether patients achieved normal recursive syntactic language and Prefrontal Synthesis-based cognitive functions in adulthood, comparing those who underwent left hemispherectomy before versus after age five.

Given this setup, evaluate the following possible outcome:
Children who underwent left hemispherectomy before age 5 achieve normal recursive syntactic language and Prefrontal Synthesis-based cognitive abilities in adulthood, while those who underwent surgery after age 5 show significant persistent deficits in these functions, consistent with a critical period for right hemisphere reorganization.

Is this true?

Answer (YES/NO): YES